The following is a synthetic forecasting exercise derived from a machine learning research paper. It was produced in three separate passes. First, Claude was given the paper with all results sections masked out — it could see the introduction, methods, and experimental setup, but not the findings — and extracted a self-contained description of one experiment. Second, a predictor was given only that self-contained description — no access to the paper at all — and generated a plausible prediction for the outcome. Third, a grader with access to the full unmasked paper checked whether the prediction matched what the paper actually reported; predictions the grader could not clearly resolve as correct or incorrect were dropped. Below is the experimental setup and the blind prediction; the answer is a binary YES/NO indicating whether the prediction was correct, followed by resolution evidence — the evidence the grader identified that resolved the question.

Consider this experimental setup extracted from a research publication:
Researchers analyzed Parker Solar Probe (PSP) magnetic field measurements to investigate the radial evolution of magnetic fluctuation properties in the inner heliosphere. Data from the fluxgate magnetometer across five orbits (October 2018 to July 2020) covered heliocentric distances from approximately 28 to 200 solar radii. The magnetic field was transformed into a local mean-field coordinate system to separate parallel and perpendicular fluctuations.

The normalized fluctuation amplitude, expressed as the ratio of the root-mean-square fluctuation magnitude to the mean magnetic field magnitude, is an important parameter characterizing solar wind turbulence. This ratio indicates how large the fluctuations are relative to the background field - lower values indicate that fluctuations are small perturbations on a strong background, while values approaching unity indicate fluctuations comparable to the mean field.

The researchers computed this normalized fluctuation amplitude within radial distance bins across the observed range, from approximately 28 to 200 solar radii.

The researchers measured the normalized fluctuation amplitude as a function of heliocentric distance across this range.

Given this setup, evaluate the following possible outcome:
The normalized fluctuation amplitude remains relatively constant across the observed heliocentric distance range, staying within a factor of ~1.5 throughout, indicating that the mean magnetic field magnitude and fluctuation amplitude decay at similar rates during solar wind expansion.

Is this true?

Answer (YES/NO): NO